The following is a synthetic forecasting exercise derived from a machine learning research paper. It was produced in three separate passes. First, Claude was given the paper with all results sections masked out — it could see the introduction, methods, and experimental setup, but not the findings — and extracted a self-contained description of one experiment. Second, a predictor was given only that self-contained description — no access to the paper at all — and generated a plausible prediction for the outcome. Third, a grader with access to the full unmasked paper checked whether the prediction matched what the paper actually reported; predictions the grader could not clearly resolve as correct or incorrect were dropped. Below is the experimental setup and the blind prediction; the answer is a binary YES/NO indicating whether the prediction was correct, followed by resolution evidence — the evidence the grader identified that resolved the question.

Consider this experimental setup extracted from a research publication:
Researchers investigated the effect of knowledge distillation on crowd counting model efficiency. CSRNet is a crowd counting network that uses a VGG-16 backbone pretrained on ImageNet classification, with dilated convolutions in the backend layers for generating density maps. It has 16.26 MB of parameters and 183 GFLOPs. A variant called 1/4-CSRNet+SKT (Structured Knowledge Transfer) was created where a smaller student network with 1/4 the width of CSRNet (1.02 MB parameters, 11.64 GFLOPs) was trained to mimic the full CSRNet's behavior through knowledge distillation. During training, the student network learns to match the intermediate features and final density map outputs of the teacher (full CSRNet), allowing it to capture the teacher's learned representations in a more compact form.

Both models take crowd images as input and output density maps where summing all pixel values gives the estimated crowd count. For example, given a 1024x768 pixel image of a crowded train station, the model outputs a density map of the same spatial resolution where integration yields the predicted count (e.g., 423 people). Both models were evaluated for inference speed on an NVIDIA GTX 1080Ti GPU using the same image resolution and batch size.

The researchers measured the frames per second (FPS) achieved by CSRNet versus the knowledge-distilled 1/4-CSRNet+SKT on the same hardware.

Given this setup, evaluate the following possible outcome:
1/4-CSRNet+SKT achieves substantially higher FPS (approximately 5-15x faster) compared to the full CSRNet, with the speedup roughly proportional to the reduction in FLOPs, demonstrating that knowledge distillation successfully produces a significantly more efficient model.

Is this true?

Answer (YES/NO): NO